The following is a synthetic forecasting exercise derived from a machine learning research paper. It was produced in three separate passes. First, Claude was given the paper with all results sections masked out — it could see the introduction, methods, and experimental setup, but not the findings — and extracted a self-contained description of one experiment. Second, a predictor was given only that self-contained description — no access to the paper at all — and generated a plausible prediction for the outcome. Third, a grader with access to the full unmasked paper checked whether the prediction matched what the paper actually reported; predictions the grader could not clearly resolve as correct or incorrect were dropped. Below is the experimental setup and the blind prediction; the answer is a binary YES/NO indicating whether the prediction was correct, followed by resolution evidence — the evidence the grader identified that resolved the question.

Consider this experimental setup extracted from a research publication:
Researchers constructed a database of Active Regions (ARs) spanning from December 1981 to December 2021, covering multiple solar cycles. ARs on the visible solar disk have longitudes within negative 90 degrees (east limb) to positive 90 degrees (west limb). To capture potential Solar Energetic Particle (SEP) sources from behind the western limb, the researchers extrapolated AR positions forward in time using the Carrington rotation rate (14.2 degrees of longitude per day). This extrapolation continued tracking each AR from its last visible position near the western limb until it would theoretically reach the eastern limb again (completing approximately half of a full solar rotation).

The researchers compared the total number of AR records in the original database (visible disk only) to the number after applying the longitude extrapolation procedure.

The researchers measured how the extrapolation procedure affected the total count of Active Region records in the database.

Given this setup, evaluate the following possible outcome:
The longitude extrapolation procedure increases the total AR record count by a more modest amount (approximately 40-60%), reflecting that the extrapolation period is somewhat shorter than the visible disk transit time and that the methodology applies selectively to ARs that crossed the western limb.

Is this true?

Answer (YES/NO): NO